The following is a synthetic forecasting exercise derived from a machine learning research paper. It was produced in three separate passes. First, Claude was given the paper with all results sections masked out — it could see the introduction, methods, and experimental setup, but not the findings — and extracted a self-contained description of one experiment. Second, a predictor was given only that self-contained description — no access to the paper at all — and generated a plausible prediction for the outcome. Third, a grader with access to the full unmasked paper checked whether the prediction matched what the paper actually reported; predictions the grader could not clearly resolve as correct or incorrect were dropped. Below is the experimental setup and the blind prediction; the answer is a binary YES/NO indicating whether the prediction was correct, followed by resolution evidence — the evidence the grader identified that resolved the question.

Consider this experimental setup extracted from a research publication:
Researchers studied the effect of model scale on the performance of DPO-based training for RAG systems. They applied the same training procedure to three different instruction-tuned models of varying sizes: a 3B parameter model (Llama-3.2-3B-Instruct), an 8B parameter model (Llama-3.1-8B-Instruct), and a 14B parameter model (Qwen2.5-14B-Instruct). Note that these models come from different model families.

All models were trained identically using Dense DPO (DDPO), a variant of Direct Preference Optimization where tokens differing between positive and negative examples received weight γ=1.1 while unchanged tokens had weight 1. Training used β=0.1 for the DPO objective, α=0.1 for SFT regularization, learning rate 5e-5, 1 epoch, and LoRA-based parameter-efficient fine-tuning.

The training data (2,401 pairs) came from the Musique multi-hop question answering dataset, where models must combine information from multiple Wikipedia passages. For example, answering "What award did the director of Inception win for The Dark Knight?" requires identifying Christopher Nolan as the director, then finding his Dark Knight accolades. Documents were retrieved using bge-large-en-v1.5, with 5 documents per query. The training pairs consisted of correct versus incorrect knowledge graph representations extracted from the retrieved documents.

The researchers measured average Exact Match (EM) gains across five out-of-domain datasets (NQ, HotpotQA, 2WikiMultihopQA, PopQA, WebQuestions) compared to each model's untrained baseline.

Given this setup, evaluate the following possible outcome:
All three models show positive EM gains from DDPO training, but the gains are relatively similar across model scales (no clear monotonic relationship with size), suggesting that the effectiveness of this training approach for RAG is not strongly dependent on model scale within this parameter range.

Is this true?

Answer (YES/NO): NO